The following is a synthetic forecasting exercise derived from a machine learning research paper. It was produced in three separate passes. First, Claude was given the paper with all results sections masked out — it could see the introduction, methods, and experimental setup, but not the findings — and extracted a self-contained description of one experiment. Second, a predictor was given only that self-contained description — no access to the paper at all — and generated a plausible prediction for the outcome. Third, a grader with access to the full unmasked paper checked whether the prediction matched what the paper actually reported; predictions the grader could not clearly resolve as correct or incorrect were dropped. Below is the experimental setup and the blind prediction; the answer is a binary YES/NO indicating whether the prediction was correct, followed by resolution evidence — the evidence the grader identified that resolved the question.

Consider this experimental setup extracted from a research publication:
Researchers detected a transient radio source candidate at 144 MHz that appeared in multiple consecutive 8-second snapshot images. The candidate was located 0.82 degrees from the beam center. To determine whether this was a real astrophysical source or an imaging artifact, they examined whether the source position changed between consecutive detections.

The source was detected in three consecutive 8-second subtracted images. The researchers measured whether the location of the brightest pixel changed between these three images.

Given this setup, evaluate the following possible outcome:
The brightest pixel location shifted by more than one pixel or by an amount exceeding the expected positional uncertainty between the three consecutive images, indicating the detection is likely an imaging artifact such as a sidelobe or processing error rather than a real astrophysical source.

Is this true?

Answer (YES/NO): NO